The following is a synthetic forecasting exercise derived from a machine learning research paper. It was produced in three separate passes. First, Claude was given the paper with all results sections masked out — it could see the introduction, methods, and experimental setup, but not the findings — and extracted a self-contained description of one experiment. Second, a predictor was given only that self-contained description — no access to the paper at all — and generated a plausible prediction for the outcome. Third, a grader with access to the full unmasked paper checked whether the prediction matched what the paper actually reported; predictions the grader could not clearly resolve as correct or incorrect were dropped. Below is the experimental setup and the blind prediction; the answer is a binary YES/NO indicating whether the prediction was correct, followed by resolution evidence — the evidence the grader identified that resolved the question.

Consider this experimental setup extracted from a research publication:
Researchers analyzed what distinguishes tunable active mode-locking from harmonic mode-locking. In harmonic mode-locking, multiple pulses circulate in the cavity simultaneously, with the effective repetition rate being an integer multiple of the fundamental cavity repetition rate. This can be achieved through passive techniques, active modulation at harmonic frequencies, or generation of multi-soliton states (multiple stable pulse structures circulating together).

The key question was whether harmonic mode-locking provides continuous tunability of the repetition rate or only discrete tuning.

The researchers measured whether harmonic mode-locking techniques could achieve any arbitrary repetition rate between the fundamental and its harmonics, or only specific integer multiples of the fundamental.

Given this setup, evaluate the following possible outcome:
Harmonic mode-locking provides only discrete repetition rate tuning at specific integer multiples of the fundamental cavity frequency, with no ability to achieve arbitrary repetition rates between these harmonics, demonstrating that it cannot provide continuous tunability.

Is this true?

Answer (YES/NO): YES